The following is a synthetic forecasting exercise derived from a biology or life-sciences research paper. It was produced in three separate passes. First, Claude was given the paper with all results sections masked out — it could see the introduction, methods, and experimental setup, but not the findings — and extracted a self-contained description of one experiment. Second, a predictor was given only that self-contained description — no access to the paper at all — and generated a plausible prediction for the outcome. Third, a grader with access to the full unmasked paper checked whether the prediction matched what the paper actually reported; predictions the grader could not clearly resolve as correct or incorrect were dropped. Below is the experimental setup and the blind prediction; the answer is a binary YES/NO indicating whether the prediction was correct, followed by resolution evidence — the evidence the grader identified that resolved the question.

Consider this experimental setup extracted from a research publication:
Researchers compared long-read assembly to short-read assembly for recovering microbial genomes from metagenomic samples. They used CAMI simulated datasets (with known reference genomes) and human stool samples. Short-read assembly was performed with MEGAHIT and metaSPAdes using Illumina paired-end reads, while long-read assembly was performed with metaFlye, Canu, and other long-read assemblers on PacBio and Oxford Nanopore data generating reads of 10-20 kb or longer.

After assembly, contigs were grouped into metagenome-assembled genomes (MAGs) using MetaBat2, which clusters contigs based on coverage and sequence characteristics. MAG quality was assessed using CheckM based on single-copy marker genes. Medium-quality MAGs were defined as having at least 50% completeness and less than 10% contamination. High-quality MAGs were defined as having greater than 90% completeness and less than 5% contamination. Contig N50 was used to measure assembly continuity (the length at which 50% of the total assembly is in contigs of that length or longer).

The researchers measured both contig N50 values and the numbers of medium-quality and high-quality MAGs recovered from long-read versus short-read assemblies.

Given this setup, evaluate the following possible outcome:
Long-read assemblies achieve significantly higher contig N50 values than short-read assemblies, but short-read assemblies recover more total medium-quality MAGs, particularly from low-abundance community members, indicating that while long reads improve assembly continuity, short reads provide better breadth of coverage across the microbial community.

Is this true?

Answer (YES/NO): NO